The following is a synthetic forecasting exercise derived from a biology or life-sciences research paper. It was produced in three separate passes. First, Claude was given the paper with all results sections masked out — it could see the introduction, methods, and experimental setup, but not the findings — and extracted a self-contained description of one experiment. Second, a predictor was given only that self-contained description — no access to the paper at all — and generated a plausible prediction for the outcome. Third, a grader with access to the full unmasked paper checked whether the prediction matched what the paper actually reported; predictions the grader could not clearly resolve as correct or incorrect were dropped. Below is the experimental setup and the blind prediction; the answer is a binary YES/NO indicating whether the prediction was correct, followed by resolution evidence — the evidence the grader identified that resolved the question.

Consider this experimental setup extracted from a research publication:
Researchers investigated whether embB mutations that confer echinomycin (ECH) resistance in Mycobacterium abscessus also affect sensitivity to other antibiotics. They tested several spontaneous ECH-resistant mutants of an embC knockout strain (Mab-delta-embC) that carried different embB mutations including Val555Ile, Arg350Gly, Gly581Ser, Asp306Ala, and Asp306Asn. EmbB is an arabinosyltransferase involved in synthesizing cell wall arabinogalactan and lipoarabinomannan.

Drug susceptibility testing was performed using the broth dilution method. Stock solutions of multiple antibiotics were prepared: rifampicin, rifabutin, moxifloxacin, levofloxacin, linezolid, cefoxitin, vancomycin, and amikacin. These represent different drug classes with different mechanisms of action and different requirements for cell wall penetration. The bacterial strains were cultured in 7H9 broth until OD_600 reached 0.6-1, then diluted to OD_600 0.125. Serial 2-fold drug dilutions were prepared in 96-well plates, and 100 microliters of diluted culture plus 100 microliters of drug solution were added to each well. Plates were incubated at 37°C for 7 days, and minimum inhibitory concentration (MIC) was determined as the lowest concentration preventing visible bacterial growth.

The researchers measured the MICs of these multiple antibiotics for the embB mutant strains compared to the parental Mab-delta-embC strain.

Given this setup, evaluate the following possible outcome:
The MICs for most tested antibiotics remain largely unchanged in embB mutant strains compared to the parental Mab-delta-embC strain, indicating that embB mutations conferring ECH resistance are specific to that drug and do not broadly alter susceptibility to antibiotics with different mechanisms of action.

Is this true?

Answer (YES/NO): NO